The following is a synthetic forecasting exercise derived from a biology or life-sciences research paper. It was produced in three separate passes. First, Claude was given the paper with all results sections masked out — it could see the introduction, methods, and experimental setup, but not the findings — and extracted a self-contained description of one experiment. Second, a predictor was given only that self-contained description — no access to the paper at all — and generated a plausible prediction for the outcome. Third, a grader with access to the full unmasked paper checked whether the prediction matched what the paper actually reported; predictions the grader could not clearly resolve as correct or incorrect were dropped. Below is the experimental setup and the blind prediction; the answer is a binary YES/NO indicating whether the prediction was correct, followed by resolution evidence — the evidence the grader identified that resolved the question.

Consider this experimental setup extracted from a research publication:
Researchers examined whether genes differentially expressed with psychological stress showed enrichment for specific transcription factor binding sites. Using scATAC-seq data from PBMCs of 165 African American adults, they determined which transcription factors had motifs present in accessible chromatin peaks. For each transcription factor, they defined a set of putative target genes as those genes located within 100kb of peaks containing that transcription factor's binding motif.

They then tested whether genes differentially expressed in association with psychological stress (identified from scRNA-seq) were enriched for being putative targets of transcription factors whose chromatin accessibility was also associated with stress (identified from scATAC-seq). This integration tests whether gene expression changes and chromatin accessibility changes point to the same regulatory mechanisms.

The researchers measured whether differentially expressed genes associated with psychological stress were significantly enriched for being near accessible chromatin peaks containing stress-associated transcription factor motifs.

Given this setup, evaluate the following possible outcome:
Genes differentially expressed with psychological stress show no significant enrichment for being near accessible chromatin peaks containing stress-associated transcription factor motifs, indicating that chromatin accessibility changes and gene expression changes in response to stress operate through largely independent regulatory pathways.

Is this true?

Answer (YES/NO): NO